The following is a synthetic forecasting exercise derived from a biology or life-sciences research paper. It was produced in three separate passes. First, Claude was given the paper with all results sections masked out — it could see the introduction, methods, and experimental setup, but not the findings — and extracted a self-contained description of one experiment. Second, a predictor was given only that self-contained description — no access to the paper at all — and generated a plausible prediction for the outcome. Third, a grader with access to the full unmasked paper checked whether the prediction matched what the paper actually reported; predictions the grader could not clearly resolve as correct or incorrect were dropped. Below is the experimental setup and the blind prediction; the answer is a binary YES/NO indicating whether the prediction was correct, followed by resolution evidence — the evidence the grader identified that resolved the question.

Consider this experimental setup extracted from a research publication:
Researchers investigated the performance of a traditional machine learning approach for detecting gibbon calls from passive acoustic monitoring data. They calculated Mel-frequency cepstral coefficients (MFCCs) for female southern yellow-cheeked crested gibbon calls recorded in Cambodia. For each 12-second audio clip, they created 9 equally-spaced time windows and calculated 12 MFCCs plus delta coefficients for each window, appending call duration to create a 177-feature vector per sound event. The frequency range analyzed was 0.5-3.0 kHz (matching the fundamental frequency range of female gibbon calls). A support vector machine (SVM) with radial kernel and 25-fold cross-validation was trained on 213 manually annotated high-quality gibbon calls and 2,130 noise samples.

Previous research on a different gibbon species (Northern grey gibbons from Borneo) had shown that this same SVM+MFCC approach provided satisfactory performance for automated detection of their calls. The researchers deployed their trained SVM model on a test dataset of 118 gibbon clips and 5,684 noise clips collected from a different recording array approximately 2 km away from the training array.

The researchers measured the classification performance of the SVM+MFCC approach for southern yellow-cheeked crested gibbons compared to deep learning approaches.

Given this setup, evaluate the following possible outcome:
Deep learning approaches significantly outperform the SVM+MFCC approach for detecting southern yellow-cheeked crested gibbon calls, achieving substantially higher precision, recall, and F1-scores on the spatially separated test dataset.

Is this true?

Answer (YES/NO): YES